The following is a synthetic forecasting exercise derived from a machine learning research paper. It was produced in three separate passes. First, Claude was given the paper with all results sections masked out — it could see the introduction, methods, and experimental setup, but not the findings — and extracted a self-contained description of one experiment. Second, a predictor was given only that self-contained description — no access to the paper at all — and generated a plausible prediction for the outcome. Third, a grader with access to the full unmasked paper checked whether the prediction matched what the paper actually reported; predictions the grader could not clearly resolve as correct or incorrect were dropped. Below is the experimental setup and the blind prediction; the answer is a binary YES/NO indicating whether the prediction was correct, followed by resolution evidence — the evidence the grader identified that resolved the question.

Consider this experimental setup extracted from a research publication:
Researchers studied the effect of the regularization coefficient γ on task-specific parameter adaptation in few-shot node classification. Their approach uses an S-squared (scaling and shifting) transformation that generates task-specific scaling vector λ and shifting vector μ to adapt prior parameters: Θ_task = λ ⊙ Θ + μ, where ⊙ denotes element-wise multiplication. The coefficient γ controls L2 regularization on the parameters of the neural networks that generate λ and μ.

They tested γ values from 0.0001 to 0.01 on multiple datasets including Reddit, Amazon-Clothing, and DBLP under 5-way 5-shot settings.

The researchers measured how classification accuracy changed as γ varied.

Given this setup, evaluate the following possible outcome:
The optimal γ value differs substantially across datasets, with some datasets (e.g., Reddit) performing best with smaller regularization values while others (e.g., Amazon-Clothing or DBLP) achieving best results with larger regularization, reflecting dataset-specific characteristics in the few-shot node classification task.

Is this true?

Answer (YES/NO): NO